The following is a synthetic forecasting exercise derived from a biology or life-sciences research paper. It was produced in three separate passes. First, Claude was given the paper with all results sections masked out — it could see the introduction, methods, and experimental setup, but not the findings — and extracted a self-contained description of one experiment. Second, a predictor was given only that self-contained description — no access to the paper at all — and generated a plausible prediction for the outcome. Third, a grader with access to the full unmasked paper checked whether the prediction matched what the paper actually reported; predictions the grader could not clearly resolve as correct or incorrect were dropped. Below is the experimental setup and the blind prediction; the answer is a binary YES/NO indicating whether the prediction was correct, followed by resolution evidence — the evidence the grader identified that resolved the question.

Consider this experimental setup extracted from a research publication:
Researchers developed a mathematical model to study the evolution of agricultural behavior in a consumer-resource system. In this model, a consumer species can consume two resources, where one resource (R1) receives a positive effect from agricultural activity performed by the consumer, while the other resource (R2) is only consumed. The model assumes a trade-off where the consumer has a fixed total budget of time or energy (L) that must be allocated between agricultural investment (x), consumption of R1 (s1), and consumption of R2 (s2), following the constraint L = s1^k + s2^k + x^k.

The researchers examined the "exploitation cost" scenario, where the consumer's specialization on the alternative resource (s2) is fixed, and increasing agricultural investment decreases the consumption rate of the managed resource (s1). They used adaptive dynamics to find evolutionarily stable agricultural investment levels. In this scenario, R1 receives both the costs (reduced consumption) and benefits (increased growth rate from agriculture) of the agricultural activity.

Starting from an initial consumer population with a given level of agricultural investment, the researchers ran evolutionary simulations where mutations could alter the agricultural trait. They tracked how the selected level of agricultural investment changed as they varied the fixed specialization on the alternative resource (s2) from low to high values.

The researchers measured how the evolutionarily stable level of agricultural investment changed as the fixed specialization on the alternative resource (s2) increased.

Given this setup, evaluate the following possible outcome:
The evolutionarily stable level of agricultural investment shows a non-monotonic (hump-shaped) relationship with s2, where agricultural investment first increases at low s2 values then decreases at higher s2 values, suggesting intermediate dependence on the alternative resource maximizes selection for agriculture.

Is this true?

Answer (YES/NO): NO